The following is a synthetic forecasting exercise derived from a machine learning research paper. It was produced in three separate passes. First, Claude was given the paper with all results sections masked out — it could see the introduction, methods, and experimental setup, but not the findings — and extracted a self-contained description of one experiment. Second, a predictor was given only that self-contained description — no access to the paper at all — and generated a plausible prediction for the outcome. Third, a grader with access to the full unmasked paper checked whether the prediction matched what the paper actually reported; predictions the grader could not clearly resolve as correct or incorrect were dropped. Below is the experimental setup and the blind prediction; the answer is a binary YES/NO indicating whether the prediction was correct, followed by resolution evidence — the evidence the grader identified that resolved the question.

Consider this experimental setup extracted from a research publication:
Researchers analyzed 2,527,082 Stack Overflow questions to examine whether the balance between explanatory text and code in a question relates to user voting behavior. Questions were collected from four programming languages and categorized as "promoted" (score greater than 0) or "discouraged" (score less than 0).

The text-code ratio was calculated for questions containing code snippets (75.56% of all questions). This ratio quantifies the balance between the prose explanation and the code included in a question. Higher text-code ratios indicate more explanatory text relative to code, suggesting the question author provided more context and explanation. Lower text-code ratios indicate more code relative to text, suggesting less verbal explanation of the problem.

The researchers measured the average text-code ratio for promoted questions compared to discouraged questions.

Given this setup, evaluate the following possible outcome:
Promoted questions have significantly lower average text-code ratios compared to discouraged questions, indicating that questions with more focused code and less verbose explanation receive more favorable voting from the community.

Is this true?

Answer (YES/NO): NO